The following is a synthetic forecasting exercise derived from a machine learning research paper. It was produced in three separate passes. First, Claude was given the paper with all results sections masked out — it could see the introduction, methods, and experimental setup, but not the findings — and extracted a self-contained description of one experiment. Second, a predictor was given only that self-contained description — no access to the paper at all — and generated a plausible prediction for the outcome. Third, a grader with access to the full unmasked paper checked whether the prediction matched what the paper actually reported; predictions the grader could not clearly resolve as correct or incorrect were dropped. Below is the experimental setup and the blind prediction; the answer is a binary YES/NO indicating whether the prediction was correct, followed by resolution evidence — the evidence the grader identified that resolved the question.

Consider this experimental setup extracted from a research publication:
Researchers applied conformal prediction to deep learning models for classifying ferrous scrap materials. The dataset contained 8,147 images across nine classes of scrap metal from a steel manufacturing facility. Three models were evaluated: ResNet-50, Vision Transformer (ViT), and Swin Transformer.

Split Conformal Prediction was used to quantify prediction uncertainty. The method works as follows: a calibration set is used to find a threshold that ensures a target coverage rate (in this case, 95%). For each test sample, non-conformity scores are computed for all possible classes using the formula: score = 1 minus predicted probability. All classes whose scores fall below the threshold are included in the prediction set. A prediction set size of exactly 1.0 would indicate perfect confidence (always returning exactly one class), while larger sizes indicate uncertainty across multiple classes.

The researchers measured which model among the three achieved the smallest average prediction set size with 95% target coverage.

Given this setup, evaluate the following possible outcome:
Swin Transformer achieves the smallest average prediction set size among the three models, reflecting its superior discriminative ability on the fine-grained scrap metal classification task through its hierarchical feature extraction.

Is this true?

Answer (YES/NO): YES